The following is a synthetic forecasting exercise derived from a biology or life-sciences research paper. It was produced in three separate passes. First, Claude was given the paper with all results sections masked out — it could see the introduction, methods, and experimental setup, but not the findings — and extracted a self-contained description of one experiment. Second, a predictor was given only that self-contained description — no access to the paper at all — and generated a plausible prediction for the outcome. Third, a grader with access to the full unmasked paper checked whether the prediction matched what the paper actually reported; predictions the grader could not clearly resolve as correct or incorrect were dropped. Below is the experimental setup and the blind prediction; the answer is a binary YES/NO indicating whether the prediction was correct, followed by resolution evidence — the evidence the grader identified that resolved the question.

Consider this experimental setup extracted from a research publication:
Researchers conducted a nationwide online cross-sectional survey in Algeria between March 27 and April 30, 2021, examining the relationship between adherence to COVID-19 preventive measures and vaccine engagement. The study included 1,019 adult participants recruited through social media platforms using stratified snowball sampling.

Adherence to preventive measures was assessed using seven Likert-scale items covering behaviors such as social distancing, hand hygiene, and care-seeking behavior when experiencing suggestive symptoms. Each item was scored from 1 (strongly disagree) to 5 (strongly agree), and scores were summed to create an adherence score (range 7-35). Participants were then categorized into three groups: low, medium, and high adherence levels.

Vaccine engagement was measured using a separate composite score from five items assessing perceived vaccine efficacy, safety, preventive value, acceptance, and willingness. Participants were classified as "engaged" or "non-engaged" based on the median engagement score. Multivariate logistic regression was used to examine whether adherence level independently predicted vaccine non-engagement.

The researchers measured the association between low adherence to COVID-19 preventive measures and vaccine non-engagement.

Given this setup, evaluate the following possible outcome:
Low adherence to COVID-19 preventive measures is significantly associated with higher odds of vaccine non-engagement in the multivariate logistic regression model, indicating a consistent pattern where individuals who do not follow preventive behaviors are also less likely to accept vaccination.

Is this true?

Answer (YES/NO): YES